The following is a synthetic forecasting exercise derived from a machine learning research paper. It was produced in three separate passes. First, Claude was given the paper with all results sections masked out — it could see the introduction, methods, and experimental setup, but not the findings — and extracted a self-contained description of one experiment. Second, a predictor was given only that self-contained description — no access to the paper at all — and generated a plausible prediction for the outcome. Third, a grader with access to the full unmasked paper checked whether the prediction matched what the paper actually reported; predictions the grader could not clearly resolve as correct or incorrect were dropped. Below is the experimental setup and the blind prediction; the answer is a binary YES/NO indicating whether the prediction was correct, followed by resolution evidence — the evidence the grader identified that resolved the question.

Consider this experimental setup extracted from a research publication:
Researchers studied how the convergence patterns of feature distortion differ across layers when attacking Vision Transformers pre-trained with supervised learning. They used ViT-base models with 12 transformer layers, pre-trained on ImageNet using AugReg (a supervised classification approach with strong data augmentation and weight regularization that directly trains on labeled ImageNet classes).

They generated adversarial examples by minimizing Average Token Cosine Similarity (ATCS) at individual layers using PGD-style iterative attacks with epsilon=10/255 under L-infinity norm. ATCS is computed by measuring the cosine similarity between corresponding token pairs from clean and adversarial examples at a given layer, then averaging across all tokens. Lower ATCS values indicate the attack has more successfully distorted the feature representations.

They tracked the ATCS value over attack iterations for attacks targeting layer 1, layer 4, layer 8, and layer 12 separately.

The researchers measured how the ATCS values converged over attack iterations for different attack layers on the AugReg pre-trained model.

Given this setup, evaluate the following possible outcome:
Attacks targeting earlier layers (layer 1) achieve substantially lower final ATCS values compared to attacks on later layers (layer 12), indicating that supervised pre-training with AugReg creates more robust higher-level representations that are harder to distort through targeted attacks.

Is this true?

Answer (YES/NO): NO